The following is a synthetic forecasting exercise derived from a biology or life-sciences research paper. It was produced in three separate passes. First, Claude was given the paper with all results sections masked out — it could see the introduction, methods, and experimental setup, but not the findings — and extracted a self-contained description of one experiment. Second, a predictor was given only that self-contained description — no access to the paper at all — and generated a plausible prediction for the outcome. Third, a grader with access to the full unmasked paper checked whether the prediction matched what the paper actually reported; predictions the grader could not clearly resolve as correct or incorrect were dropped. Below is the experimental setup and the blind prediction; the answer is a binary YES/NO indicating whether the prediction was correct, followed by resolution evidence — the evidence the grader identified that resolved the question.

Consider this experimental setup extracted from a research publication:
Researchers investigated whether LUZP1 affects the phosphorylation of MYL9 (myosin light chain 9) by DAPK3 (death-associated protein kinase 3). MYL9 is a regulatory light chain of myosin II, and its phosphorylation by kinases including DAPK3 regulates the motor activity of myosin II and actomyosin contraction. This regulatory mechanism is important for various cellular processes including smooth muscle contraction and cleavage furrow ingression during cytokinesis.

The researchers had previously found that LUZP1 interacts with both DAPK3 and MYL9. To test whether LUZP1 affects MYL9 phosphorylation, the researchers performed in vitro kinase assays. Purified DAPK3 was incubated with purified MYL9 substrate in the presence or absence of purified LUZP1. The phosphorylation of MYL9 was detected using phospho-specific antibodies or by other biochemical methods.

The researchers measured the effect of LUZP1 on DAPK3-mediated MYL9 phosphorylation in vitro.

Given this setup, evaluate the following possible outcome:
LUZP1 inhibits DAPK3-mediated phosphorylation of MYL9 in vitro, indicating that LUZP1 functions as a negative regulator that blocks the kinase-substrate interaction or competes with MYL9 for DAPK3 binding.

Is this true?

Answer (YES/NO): NO